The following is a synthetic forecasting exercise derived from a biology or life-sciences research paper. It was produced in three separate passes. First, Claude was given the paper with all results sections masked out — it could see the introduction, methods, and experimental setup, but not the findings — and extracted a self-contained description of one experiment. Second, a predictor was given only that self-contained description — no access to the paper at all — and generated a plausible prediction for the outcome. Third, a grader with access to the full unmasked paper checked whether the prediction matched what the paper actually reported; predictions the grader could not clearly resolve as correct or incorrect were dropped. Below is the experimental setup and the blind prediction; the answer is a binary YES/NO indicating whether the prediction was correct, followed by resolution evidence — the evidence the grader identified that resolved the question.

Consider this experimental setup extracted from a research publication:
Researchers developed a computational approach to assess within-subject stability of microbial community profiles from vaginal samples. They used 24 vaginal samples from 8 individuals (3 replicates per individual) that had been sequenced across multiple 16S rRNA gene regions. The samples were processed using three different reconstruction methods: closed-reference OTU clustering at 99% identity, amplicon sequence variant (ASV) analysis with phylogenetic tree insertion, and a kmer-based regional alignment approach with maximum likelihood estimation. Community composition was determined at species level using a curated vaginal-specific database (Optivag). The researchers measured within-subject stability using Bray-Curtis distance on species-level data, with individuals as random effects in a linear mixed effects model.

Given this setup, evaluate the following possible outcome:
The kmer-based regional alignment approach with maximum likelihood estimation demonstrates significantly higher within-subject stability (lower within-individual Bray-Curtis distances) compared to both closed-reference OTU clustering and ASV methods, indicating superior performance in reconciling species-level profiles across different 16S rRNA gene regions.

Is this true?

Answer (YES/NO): NO